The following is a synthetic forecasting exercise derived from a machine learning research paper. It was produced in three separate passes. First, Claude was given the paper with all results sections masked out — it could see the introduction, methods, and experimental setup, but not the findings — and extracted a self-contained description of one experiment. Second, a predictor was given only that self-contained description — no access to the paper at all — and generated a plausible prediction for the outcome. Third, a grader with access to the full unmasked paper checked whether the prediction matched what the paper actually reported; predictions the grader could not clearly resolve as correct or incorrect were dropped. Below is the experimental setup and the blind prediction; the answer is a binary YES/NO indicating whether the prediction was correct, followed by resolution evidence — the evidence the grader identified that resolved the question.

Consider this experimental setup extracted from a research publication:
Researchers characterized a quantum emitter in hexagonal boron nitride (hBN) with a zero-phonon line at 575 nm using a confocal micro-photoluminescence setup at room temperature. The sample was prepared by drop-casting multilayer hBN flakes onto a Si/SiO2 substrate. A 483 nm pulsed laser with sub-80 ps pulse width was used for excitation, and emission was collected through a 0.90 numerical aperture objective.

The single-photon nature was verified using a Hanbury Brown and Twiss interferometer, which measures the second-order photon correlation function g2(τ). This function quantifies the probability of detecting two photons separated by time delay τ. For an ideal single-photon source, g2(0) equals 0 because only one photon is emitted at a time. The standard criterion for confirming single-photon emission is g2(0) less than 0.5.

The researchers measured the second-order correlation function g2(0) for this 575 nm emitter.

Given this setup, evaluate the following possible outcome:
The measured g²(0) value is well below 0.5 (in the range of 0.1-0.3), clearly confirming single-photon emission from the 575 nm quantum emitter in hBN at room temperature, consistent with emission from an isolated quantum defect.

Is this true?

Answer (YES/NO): NO